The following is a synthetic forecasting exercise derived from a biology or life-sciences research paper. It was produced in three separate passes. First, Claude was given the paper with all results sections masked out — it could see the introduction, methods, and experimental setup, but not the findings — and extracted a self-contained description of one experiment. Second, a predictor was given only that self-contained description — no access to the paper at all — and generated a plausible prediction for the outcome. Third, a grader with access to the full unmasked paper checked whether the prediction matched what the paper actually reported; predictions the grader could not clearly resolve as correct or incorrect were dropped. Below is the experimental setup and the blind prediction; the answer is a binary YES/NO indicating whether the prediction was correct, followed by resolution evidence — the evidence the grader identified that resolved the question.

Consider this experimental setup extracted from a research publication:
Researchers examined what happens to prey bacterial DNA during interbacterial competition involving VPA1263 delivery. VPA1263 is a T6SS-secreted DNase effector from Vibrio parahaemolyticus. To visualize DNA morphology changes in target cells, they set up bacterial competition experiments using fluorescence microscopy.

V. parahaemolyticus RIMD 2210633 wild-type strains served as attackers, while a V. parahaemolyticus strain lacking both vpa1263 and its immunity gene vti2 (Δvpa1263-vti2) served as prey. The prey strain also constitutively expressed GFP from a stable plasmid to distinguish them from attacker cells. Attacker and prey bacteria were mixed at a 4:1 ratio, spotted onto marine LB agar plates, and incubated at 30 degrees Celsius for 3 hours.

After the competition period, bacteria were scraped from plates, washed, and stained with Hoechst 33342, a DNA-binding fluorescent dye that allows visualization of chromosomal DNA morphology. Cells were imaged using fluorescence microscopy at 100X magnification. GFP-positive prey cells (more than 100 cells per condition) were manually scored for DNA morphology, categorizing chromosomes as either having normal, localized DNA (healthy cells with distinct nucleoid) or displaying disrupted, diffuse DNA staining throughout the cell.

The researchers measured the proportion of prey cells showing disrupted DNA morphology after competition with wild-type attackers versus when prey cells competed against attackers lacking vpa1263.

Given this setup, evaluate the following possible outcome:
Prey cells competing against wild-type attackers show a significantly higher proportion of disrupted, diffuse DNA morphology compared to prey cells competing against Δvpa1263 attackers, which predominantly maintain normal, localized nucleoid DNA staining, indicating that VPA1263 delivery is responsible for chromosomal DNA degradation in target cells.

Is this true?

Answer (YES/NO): YES